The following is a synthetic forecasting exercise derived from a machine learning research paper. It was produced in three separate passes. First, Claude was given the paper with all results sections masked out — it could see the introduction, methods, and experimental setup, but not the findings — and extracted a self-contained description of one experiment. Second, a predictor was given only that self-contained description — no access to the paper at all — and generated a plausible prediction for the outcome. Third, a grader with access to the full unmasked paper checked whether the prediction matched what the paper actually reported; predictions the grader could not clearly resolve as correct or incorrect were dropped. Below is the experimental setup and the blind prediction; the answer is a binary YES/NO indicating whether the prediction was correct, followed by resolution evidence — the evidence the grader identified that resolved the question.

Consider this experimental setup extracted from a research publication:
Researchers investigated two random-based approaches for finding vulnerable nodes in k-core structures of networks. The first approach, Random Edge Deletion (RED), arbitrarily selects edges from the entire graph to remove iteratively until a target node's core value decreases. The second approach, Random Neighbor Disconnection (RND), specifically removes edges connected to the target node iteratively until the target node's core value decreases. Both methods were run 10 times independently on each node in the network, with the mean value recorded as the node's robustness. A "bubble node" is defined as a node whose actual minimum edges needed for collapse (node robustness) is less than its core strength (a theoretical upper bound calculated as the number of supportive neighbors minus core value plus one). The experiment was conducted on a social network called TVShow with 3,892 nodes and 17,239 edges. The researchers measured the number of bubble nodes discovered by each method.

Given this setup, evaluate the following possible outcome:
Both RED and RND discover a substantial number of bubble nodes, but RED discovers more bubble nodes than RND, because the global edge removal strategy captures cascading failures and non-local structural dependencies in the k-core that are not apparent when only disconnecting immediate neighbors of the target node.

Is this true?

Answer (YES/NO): NO